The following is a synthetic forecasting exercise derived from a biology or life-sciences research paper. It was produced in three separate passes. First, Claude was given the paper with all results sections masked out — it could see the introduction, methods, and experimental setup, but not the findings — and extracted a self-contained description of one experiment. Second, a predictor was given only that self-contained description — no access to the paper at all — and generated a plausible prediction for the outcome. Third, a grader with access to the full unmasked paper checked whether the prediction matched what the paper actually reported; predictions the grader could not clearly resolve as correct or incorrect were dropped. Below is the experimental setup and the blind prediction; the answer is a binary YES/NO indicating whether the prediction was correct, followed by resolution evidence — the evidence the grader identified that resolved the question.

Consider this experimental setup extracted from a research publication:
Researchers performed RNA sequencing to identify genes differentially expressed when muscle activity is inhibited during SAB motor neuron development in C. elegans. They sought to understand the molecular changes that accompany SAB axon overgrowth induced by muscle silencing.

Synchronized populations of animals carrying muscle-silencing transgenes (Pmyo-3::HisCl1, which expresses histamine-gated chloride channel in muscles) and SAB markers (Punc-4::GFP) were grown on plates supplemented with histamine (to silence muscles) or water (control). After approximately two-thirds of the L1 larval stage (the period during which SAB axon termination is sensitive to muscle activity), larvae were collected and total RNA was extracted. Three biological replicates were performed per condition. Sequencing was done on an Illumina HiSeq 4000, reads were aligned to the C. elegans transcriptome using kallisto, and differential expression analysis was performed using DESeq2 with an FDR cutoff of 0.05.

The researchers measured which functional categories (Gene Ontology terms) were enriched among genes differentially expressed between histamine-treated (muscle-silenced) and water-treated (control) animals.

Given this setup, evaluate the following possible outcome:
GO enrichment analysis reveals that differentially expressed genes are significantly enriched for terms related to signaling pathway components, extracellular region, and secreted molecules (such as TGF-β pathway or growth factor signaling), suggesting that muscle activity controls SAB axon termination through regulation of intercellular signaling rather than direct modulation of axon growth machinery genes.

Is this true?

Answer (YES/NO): NO